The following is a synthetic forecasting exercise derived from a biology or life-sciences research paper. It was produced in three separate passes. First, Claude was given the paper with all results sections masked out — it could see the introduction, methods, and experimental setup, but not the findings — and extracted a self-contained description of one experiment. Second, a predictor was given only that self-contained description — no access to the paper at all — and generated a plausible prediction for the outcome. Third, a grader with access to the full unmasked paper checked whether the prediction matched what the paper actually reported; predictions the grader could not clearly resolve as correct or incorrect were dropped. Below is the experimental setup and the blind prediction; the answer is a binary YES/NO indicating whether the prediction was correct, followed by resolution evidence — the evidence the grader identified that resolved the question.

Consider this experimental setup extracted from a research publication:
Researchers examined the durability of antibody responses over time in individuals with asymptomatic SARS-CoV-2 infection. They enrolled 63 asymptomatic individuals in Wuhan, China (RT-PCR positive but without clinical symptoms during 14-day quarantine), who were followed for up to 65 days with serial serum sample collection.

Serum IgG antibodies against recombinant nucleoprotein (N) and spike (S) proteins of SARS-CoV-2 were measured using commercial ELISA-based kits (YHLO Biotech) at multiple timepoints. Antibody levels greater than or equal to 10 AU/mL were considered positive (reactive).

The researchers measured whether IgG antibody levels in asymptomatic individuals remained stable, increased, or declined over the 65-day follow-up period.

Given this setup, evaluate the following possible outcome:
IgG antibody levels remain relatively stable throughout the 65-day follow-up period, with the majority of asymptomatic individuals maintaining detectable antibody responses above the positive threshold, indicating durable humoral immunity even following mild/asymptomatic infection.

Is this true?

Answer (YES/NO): NO